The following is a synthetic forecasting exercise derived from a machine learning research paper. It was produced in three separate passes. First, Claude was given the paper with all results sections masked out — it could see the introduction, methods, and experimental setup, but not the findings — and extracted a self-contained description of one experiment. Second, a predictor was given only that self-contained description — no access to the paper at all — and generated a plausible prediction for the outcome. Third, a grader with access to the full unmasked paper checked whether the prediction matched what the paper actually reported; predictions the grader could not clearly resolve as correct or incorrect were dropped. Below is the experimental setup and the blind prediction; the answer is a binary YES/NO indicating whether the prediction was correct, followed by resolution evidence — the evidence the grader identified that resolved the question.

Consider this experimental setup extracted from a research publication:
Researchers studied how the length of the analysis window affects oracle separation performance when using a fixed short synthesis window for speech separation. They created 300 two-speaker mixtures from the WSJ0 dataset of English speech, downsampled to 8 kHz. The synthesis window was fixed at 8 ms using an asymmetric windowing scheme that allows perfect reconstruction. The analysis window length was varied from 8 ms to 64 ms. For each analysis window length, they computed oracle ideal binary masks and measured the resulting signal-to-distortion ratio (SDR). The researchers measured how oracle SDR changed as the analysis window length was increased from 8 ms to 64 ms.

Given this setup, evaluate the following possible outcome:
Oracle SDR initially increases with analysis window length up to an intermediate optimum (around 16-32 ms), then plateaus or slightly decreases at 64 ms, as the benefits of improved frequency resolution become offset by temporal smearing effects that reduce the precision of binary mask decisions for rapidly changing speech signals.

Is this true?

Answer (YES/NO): NO